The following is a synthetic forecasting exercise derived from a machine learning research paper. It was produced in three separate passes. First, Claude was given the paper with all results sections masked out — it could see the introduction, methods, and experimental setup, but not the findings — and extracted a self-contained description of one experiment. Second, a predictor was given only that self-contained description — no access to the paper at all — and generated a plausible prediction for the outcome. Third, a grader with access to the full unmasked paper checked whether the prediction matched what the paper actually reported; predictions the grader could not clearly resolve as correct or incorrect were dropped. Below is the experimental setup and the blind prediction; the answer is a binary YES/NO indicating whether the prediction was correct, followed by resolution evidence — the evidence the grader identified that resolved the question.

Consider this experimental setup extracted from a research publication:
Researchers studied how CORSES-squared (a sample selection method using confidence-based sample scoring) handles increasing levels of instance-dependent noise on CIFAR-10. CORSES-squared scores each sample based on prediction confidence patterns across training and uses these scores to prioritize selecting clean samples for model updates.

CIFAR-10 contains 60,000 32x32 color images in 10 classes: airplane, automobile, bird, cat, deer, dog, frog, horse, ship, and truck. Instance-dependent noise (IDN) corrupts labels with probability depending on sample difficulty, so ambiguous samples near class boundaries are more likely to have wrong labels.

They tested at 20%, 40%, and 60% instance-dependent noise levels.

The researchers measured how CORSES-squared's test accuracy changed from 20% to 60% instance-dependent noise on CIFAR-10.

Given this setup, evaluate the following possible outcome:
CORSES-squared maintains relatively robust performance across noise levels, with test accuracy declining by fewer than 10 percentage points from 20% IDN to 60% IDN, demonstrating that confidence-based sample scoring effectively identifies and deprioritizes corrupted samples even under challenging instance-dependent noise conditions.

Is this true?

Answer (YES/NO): NO